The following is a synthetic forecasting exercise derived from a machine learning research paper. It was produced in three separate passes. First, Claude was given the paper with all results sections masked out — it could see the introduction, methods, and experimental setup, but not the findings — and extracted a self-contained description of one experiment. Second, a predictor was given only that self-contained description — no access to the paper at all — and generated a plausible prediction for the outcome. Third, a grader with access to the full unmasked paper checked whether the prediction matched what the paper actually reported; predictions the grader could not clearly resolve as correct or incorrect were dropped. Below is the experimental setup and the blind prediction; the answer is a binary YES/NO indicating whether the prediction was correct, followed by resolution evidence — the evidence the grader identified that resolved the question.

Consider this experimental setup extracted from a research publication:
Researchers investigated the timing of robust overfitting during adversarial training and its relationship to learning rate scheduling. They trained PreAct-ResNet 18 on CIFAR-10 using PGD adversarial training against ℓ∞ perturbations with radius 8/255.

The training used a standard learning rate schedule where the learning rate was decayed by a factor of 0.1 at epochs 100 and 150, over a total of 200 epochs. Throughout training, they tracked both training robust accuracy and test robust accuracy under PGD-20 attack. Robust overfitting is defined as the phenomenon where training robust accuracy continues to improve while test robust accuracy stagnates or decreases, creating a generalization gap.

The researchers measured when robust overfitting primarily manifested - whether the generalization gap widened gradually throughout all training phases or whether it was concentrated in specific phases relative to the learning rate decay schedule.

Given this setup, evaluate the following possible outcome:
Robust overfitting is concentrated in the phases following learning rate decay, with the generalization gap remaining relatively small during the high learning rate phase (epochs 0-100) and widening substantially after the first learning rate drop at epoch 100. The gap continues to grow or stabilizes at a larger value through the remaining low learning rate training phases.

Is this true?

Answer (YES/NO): YES